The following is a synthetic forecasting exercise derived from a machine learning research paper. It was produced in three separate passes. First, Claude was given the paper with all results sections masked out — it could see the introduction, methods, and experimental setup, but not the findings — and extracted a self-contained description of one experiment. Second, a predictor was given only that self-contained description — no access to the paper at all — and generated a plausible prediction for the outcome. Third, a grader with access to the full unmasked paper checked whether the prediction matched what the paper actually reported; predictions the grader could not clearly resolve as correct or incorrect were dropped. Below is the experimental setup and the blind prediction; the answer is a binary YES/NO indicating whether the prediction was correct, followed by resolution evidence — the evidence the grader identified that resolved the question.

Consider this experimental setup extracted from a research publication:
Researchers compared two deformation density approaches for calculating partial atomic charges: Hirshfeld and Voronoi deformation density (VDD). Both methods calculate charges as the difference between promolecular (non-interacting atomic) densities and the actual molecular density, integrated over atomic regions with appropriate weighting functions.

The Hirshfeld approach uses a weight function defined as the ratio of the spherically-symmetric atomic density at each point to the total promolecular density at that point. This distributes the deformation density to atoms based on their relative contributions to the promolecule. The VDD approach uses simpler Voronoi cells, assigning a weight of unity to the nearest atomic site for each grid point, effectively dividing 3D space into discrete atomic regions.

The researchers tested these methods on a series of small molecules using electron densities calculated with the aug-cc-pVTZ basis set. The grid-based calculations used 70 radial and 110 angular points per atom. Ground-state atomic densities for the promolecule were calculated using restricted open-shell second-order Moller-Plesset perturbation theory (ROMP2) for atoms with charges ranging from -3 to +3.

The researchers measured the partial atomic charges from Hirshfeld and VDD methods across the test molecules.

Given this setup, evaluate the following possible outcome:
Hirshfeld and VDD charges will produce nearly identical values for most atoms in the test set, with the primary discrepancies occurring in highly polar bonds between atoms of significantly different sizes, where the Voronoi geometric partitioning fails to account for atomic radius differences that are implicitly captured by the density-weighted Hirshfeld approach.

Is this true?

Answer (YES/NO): NO